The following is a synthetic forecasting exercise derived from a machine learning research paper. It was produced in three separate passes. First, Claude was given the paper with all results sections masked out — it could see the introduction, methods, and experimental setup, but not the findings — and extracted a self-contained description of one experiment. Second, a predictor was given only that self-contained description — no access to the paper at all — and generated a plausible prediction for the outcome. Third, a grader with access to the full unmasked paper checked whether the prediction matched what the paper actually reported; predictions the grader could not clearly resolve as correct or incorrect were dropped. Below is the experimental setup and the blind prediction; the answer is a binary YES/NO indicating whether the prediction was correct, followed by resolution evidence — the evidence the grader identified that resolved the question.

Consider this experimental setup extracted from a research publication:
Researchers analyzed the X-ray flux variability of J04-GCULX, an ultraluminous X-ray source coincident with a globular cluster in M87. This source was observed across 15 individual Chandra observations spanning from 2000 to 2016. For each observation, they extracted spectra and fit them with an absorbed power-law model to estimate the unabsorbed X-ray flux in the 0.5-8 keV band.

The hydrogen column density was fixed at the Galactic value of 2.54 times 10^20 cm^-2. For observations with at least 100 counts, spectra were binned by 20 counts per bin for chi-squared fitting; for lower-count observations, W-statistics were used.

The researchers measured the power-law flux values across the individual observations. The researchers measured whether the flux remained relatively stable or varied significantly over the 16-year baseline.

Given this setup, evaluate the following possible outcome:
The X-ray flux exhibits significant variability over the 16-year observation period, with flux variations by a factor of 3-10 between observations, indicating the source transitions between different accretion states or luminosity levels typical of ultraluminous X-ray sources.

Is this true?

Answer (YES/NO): NO